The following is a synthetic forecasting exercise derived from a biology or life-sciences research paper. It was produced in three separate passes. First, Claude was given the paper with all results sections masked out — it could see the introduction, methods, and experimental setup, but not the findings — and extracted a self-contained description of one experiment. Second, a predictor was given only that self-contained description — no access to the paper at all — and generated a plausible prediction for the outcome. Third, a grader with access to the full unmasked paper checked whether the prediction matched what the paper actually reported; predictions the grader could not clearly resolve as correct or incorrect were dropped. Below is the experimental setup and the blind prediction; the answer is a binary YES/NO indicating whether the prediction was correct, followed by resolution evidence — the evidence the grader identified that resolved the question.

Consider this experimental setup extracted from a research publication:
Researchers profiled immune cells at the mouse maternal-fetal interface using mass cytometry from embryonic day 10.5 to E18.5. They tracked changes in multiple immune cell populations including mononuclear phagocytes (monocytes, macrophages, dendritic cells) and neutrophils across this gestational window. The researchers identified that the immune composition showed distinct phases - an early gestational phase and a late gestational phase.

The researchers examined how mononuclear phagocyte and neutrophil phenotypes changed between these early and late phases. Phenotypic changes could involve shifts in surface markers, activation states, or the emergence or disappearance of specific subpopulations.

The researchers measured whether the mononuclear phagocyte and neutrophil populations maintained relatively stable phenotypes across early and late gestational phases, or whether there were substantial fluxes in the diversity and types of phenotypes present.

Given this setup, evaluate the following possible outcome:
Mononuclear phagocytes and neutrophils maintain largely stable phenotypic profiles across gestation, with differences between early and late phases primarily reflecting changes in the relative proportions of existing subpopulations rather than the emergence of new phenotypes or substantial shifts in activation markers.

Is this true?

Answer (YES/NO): NO